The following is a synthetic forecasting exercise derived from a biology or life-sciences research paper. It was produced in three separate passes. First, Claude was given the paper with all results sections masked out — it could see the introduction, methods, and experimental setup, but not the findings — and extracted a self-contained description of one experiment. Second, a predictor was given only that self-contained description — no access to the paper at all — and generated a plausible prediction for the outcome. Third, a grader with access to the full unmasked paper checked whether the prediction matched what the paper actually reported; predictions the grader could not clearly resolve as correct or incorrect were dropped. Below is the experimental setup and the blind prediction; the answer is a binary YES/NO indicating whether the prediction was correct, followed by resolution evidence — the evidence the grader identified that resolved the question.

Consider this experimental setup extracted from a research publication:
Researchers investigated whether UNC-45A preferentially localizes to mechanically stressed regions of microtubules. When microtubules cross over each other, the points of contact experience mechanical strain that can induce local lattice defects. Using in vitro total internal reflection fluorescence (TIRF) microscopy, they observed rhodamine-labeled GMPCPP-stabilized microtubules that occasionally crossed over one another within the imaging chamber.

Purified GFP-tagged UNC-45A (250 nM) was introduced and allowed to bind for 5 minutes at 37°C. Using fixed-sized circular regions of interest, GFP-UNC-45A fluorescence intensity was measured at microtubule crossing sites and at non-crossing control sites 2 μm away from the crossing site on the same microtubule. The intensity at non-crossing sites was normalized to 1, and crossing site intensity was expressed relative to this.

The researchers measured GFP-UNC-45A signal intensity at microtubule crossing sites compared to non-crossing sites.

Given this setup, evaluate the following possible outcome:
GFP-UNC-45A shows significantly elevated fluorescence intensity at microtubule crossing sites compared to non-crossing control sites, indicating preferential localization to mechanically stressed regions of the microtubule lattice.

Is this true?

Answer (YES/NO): YES